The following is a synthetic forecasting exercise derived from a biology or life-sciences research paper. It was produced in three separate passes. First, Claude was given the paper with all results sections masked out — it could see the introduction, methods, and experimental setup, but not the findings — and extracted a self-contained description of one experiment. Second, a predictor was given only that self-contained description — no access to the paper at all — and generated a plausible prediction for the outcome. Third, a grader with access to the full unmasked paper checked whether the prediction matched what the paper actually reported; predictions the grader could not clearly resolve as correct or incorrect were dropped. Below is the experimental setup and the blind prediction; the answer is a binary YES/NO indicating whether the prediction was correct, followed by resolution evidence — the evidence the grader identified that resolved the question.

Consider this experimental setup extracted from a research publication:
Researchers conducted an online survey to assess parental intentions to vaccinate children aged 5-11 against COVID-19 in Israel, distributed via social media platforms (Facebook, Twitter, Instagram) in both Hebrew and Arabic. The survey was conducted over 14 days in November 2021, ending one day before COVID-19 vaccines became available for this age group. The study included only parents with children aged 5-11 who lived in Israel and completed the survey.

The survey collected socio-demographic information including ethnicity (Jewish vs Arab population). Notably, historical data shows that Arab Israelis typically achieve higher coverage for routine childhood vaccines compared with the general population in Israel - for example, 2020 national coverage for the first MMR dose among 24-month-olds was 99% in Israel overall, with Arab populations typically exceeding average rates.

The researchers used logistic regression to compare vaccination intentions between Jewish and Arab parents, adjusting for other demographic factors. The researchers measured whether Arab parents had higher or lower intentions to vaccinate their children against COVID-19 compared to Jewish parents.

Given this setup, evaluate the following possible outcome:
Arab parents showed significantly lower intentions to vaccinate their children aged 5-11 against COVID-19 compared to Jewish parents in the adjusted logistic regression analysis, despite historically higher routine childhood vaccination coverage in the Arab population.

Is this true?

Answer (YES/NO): YES